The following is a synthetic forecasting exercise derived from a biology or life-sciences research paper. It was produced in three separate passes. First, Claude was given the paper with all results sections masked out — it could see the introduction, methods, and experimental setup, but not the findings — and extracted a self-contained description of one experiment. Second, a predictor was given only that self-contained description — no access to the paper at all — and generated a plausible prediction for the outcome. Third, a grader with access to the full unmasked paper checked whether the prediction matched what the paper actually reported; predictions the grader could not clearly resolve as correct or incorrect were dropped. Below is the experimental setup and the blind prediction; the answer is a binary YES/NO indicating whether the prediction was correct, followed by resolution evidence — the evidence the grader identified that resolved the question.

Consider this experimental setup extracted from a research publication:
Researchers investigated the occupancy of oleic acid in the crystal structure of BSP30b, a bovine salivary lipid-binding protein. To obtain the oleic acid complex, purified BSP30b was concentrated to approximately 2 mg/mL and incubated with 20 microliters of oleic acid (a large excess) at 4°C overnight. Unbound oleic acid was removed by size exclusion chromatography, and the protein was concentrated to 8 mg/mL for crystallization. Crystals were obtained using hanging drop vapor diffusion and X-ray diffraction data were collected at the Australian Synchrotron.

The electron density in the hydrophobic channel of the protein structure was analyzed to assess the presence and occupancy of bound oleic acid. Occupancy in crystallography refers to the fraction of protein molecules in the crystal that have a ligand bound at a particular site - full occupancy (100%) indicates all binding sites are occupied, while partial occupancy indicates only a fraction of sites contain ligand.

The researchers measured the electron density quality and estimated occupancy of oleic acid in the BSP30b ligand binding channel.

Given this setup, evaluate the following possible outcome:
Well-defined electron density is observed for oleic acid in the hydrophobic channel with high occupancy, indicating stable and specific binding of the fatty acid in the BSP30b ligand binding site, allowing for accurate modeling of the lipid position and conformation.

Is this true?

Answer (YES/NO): NO